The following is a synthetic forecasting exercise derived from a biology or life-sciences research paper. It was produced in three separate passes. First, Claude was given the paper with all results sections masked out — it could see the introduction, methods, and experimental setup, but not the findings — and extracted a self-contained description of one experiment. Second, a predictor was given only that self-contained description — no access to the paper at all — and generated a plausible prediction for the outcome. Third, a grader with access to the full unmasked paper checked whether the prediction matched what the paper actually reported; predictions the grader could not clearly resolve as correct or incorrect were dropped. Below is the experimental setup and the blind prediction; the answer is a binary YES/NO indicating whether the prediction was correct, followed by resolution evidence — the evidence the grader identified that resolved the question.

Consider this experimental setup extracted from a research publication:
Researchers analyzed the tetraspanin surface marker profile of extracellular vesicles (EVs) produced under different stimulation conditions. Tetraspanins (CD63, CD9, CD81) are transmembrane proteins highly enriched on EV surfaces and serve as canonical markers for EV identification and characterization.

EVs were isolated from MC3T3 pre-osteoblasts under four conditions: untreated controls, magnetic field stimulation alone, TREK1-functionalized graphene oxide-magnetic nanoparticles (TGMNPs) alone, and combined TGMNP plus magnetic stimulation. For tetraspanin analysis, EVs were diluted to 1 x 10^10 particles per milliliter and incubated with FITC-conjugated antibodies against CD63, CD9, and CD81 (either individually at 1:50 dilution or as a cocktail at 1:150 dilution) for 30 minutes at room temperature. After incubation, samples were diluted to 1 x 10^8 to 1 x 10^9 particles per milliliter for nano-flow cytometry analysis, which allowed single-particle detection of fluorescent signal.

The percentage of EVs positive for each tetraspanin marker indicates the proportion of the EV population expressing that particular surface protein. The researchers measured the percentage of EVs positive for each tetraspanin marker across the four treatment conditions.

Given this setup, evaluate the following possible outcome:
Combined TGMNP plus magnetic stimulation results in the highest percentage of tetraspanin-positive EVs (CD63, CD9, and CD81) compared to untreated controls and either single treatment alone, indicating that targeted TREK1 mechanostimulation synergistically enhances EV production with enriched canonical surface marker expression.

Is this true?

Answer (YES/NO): NO